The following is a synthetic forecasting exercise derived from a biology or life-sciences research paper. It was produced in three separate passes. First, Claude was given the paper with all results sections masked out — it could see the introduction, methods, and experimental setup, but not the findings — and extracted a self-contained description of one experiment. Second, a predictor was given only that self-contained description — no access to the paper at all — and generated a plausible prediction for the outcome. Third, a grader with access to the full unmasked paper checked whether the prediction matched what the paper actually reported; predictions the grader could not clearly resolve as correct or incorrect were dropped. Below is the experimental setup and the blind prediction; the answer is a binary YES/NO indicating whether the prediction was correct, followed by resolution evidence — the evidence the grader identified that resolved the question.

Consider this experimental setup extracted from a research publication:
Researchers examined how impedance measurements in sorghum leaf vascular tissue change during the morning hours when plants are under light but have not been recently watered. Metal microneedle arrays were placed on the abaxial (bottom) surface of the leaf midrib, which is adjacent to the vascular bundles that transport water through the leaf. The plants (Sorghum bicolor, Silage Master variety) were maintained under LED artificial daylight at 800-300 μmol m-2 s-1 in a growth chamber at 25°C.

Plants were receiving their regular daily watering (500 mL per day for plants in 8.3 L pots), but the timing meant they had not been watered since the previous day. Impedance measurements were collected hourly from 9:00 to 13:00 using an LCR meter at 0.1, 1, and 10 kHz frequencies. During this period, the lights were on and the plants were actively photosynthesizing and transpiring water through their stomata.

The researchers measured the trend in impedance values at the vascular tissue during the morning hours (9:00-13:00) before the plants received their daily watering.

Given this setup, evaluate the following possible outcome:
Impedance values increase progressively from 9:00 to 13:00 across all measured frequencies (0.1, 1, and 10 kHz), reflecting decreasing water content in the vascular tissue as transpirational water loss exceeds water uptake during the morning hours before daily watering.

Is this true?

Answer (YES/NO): YES